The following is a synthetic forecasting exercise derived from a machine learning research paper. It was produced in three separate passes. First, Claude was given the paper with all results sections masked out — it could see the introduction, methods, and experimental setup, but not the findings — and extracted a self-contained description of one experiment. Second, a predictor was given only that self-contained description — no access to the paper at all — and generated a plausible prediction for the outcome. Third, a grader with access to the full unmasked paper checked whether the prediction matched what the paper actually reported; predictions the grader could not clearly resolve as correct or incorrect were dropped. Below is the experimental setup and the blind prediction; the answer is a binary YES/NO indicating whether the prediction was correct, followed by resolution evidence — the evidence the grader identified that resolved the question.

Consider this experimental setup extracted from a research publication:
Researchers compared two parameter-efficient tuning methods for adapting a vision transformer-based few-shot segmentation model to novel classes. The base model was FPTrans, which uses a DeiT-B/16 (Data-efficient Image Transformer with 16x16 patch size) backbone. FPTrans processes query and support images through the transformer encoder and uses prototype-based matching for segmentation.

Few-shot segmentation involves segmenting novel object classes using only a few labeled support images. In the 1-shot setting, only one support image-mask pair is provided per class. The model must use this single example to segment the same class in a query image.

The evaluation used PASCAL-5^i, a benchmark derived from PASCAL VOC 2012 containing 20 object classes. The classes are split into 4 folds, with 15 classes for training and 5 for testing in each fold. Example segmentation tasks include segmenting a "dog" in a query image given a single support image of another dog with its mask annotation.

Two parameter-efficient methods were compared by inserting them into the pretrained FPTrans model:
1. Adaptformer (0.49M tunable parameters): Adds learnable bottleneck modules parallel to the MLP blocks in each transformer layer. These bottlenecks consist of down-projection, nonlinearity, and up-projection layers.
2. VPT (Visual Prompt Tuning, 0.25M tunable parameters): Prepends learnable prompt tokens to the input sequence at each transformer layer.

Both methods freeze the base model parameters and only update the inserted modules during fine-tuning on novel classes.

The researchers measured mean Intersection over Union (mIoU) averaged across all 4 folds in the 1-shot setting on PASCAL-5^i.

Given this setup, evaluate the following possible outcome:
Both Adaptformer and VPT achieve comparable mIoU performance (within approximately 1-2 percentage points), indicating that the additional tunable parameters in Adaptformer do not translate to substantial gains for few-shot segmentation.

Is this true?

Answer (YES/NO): YES